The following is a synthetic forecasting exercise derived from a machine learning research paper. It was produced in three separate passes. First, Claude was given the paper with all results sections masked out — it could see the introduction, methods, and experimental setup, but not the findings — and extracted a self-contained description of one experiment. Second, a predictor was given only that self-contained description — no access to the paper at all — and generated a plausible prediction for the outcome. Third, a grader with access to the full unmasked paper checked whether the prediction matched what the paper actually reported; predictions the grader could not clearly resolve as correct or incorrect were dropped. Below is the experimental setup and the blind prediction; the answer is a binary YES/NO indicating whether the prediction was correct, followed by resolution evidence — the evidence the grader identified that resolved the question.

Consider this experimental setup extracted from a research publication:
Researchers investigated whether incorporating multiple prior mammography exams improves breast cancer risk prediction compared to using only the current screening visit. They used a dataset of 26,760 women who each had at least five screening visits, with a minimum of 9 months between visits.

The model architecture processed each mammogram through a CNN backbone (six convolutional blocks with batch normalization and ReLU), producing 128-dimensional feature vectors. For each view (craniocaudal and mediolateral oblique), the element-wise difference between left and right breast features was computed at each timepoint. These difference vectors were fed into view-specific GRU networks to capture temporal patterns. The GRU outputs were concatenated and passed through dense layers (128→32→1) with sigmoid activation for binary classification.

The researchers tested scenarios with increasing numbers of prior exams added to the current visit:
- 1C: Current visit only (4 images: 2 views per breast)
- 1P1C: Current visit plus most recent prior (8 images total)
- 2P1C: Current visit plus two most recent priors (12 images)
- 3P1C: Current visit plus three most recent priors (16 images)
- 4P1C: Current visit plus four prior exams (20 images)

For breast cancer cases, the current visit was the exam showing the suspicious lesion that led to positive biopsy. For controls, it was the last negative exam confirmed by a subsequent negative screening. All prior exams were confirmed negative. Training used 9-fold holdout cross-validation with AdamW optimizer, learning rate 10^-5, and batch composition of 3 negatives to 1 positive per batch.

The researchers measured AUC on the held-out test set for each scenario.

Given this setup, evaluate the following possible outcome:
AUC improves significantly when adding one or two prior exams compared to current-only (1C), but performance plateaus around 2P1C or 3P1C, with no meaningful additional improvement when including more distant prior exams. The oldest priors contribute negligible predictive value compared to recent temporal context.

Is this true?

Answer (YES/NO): NO